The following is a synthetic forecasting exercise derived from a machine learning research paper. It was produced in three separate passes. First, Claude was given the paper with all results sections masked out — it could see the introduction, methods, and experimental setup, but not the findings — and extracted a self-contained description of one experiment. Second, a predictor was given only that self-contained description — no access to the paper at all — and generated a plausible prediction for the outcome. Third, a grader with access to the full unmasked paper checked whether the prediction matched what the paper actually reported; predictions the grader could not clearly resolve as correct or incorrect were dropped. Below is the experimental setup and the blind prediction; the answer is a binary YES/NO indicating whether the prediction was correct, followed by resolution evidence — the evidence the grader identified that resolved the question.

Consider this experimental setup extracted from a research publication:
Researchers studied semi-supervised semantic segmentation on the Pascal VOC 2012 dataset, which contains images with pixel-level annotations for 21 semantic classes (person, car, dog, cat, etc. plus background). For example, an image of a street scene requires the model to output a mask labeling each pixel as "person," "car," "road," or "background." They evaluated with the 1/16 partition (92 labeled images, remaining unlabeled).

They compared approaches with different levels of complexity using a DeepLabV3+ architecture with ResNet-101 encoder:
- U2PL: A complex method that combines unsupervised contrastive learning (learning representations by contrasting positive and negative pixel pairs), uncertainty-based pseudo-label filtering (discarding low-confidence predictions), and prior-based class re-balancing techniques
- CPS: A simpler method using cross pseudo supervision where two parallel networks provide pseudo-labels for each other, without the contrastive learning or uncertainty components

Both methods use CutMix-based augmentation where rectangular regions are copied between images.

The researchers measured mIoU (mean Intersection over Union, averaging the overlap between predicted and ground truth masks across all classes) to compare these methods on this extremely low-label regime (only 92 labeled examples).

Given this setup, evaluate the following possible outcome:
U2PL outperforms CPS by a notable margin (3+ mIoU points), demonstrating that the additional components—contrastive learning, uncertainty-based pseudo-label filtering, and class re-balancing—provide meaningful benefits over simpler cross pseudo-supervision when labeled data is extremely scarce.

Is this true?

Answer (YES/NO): YES